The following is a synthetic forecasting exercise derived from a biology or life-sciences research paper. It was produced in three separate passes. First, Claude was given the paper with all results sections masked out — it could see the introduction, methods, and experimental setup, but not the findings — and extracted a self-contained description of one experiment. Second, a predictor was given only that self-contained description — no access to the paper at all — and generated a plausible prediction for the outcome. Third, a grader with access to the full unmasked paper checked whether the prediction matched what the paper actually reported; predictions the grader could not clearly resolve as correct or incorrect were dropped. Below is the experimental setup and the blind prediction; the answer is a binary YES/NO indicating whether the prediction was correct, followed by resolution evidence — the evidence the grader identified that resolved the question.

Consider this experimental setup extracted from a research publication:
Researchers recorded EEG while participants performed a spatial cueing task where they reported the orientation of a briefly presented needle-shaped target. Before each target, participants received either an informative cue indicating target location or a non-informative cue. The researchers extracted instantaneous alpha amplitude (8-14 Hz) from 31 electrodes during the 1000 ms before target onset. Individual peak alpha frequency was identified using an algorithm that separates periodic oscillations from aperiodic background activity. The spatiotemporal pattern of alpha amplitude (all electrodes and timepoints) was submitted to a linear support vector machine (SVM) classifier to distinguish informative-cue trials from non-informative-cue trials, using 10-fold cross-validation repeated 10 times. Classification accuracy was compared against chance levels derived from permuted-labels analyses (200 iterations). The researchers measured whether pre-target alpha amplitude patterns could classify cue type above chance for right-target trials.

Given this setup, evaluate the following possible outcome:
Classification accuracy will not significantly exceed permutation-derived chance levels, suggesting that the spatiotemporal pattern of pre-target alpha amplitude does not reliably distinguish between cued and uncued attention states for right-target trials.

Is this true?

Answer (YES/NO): NO